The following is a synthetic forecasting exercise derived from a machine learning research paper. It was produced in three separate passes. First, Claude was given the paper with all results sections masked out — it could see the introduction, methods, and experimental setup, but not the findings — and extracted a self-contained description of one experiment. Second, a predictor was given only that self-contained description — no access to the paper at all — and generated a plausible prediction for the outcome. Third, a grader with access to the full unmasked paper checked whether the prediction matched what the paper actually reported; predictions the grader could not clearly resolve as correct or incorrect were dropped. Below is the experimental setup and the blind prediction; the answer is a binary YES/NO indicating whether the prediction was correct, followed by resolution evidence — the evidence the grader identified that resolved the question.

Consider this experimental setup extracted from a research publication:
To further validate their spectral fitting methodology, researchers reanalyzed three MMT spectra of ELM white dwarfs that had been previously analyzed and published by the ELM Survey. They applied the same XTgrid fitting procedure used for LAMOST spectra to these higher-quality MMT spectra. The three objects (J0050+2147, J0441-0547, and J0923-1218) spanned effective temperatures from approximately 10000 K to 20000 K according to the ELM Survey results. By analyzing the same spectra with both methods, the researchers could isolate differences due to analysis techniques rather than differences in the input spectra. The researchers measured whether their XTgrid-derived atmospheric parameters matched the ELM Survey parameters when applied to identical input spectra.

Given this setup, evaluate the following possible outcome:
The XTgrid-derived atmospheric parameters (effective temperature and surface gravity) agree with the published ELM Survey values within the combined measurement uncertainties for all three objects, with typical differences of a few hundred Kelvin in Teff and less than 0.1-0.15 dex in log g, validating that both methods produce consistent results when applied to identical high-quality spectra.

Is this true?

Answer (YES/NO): NO